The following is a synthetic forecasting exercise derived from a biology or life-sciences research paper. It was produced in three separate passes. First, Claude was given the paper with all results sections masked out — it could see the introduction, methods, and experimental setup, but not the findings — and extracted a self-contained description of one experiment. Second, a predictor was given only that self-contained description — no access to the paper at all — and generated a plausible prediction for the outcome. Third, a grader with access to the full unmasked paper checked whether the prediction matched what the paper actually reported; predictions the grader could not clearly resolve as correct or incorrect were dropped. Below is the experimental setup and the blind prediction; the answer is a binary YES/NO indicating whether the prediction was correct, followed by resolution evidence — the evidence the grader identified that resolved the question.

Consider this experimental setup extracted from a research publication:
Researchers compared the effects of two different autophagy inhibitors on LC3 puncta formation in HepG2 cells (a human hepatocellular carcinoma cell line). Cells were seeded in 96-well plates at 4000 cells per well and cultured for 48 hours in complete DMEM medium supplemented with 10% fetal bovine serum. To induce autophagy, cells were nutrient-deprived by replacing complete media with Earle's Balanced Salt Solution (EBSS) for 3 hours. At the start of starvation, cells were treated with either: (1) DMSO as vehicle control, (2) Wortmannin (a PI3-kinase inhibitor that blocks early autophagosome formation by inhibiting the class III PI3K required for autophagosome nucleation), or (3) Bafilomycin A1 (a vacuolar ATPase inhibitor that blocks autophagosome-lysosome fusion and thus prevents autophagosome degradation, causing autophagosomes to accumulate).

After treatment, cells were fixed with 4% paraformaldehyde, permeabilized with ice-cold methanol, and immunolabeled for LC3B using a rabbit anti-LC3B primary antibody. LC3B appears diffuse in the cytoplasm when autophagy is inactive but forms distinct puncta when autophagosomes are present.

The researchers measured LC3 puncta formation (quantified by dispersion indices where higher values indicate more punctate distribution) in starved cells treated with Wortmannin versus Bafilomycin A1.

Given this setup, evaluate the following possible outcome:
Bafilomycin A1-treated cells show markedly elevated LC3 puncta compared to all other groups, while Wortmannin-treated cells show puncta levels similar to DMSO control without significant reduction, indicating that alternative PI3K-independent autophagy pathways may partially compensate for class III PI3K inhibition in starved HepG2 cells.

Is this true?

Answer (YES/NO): NO